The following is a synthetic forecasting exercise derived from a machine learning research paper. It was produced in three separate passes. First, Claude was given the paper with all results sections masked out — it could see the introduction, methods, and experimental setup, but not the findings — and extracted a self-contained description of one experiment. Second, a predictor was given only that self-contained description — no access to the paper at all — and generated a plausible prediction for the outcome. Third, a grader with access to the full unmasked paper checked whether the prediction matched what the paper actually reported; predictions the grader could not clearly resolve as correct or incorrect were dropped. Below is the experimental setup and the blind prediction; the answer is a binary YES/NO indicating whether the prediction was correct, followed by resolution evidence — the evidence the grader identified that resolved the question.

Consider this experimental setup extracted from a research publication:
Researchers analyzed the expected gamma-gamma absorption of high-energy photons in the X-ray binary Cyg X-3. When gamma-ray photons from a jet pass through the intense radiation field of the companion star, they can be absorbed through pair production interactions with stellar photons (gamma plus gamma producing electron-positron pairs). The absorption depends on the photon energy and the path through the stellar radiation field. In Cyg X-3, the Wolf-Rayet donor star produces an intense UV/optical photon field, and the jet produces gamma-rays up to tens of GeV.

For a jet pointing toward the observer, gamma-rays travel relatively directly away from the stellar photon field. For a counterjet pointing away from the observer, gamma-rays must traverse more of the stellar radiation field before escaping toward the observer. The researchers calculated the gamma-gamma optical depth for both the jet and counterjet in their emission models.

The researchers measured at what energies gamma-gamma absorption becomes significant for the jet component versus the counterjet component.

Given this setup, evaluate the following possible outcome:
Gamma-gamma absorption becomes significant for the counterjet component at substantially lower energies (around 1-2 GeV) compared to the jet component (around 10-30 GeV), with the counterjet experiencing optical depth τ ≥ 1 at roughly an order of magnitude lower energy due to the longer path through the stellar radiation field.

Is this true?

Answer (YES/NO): NO